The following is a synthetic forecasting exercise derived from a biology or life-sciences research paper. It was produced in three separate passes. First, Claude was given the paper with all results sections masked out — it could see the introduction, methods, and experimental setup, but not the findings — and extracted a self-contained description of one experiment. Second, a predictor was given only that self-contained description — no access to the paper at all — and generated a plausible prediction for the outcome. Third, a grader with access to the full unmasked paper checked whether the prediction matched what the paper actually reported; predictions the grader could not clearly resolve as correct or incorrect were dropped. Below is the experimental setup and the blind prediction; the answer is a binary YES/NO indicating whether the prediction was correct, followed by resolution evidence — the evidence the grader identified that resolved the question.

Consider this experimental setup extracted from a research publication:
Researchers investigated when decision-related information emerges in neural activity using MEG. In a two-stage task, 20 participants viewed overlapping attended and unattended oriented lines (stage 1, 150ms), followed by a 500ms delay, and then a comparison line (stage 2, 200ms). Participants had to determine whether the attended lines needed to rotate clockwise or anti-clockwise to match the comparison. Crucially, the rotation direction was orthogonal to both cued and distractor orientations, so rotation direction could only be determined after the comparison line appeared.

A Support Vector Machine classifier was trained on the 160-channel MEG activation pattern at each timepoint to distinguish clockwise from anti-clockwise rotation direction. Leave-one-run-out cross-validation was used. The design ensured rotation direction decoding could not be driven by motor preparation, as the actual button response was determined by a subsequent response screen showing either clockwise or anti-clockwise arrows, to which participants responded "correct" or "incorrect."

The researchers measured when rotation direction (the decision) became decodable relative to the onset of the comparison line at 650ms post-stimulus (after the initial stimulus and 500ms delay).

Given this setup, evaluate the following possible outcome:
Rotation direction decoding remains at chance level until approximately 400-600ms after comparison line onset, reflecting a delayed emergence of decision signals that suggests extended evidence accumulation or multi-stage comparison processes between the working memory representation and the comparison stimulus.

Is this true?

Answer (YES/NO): NO